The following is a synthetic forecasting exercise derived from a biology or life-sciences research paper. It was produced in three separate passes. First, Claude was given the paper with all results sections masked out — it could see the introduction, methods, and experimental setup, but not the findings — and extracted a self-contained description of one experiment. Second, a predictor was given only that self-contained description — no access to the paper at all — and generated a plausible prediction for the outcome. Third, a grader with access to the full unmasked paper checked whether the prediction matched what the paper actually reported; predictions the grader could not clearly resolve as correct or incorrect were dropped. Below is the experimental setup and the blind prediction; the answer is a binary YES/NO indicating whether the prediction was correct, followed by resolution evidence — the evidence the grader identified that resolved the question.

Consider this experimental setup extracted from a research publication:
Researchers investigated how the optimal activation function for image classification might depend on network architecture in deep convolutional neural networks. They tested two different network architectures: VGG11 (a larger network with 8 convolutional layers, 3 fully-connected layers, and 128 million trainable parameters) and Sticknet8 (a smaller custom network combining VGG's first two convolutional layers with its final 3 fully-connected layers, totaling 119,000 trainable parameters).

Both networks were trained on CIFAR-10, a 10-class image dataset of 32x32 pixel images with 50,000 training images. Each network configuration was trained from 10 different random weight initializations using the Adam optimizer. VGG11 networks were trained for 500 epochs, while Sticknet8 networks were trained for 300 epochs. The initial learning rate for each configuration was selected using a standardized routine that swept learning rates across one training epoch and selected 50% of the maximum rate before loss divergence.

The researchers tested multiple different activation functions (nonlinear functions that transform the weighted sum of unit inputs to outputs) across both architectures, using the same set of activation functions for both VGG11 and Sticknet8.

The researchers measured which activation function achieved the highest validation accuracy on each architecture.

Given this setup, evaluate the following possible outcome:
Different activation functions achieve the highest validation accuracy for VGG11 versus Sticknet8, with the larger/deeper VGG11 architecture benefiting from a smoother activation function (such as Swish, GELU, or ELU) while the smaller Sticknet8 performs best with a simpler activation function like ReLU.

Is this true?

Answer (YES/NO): NO